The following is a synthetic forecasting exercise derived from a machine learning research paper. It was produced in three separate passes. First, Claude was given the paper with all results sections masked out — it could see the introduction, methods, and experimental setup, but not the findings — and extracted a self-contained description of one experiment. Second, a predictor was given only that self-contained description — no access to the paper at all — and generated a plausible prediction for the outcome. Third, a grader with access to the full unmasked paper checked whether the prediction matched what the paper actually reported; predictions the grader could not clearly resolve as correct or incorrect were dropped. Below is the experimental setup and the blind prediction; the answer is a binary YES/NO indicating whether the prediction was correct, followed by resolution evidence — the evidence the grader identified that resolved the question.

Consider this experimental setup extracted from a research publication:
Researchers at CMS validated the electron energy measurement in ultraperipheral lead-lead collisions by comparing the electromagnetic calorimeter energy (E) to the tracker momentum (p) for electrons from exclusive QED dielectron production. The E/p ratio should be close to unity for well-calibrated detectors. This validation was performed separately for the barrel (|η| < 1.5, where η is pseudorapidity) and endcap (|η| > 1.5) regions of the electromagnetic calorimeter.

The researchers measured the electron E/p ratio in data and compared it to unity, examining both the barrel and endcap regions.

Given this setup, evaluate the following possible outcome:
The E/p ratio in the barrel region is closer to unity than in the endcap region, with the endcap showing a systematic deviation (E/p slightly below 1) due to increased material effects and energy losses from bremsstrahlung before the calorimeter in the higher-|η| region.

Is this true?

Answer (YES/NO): NO